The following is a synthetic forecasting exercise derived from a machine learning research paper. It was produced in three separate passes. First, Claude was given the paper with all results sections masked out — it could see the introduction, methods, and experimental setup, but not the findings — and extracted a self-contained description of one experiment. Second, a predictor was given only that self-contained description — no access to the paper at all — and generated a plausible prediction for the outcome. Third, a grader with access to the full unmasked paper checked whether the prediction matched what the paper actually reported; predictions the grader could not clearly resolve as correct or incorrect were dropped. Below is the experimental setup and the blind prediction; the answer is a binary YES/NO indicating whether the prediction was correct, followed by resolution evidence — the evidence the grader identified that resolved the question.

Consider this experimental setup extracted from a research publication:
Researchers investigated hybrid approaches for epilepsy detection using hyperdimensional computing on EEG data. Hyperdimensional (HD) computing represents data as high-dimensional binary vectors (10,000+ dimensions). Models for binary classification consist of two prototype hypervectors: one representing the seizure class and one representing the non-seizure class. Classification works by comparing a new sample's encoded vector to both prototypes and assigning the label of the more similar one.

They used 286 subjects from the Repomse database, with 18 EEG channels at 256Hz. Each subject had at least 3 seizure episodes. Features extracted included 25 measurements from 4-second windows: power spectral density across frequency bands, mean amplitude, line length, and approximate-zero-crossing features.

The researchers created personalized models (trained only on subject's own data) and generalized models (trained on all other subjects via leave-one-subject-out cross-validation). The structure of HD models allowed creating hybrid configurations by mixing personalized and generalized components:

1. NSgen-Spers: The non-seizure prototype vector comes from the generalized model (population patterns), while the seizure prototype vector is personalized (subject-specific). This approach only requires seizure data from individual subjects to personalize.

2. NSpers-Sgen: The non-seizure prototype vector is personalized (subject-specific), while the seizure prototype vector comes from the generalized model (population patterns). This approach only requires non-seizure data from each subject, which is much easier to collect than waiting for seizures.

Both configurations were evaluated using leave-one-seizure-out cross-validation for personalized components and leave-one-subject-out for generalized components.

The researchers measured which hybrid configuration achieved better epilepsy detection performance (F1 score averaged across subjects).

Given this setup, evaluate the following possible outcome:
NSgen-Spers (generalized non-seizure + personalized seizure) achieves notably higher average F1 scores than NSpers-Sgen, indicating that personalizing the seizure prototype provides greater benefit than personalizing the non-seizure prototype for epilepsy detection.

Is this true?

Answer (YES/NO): NO